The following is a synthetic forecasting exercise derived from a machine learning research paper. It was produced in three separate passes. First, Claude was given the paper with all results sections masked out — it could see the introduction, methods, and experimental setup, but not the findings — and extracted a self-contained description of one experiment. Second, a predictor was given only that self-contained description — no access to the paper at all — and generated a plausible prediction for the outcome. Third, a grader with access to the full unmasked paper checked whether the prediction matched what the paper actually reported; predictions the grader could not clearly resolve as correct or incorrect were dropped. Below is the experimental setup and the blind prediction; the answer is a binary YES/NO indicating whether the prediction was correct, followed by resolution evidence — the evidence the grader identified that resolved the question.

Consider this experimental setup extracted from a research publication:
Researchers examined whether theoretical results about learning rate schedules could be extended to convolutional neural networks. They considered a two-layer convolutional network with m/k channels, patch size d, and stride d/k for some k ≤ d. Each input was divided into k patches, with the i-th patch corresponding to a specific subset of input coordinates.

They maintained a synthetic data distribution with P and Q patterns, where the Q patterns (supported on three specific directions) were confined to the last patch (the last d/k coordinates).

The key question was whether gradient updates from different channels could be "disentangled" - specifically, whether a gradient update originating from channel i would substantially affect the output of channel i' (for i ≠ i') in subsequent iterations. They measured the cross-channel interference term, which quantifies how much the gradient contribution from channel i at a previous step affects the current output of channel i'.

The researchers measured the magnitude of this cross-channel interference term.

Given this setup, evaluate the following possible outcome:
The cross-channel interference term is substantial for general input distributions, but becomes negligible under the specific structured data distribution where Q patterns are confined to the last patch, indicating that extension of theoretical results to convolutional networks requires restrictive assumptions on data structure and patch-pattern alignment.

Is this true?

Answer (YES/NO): NO